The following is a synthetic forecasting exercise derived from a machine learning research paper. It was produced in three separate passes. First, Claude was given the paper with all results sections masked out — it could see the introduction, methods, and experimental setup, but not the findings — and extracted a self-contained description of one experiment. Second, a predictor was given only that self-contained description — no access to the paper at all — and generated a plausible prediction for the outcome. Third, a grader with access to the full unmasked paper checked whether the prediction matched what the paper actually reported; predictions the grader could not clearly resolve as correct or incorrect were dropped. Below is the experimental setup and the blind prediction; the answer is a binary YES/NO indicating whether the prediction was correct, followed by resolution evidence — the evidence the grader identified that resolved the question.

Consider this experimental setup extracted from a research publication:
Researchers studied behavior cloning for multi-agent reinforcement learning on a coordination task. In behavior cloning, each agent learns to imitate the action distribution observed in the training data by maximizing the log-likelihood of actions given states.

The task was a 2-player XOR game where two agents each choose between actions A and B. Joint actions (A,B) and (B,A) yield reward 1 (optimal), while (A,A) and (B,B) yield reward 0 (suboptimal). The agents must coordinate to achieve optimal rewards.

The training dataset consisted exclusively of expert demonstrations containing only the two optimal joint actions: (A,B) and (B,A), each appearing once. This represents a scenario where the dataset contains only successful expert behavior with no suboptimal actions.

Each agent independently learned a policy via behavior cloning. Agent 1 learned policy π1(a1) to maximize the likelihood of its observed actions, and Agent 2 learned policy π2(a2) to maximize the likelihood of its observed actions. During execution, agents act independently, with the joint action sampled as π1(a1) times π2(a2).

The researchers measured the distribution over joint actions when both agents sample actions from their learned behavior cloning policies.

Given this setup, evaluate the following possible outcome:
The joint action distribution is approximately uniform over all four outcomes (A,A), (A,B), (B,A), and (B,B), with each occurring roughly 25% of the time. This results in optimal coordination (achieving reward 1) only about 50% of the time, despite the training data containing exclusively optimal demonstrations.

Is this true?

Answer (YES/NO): YES